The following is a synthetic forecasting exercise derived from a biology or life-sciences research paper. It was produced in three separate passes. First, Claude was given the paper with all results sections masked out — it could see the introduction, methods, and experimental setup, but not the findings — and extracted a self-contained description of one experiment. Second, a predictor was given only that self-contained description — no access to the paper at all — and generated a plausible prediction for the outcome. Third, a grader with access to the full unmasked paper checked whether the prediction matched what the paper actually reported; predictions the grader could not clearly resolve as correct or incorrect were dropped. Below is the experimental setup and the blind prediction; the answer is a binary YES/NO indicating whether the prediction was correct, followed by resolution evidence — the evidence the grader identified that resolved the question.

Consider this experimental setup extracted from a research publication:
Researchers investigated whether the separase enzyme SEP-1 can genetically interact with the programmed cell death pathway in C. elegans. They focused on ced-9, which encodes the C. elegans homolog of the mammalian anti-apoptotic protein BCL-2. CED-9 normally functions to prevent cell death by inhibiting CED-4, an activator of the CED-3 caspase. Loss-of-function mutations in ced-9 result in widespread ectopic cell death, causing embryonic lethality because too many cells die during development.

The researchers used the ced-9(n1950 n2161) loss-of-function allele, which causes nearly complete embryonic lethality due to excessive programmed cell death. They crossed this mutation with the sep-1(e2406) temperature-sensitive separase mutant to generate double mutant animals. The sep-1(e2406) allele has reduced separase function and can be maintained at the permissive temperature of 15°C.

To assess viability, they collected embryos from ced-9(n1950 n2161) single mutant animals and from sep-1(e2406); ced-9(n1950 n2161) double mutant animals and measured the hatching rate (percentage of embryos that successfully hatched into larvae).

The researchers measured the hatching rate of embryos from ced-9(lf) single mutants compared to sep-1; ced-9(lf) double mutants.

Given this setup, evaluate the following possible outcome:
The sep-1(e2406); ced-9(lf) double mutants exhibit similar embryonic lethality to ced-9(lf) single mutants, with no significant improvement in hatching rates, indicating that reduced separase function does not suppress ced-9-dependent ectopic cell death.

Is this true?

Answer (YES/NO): NO